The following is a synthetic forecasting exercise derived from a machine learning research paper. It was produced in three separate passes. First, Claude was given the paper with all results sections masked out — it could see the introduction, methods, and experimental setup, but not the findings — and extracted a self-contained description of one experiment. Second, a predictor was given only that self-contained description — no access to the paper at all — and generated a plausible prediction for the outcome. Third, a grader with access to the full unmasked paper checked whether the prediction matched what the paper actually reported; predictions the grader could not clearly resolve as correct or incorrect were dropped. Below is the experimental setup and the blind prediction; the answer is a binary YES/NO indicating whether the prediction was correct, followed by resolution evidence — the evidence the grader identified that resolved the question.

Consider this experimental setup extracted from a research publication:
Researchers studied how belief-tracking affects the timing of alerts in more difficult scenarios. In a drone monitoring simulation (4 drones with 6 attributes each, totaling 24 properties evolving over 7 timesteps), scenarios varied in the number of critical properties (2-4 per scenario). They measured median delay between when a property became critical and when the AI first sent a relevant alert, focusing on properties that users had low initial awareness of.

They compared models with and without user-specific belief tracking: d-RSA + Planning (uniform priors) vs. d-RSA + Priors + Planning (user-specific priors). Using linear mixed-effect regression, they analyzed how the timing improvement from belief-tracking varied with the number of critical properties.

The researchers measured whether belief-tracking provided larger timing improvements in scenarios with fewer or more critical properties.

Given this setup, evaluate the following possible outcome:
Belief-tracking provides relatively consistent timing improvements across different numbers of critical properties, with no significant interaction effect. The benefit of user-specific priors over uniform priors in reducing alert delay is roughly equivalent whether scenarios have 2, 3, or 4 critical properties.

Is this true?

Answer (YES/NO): NO